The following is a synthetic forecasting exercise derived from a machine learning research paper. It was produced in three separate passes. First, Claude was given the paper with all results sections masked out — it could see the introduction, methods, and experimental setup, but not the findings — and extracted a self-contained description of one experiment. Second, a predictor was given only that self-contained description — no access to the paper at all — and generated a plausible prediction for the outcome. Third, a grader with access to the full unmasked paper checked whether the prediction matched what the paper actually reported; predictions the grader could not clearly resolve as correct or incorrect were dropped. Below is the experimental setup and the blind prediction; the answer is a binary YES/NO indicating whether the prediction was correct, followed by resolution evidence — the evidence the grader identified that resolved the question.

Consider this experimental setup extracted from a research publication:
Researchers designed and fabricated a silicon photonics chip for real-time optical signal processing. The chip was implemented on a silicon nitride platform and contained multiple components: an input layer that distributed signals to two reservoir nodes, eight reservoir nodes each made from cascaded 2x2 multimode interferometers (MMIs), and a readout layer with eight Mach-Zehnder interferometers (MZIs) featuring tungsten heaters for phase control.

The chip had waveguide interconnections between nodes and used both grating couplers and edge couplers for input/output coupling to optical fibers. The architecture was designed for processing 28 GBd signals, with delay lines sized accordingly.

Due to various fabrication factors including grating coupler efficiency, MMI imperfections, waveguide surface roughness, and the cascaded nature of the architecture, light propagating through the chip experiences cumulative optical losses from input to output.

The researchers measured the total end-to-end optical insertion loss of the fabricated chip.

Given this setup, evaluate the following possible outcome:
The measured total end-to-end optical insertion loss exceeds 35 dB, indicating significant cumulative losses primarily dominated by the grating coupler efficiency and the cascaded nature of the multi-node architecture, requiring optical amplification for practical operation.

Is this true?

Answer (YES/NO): NO